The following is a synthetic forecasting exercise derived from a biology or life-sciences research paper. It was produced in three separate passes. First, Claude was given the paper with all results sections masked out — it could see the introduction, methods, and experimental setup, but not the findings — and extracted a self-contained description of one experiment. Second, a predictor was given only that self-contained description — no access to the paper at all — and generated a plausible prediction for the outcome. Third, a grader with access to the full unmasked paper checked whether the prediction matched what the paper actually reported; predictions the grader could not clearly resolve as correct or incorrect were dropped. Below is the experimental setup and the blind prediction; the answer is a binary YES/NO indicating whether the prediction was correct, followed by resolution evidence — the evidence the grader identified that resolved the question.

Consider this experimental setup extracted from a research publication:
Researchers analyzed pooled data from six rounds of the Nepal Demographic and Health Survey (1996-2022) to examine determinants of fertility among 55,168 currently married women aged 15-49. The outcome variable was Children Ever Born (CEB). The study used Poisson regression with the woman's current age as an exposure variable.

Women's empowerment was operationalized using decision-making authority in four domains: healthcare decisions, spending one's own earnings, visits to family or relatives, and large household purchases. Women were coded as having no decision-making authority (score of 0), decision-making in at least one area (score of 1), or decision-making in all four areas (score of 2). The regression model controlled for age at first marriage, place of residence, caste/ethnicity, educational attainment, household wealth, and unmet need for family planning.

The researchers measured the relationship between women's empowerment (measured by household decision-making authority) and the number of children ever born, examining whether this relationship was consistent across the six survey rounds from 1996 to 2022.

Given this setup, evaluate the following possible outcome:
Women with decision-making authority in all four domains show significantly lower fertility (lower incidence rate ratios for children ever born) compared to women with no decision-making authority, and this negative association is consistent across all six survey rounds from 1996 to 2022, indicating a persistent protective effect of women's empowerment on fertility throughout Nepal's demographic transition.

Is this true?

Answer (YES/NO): NO